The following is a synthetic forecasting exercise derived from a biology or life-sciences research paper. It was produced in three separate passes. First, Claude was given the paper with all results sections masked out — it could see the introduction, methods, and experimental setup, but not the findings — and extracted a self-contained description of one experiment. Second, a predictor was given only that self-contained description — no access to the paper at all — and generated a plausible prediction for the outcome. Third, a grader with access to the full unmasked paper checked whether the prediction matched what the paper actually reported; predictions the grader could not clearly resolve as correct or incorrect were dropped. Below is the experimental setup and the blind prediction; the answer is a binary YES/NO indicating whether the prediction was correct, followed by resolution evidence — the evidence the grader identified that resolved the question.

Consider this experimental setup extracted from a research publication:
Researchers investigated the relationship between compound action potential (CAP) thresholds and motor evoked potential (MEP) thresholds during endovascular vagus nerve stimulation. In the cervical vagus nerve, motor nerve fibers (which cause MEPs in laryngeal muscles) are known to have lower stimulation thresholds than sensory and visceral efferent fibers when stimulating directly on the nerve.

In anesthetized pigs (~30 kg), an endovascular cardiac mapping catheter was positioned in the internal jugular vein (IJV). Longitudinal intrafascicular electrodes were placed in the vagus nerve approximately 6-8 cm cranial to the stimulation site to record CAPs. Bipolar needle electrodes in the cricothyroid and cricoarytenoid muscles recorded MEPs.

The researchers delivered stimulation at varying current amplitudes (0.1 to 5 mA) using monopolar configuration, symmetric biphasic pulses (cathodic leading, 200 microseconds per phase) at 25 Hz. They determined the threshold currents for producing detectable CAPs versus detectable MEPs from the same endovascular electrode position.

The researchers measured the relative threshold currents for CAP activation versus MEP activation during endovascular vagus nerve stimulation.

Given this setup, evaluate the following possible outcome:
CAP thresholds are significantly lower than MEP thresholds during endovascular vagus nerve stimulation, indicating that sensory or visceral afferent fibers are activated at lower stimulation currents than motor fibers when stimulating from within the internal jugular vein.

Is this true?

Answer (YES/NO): NO